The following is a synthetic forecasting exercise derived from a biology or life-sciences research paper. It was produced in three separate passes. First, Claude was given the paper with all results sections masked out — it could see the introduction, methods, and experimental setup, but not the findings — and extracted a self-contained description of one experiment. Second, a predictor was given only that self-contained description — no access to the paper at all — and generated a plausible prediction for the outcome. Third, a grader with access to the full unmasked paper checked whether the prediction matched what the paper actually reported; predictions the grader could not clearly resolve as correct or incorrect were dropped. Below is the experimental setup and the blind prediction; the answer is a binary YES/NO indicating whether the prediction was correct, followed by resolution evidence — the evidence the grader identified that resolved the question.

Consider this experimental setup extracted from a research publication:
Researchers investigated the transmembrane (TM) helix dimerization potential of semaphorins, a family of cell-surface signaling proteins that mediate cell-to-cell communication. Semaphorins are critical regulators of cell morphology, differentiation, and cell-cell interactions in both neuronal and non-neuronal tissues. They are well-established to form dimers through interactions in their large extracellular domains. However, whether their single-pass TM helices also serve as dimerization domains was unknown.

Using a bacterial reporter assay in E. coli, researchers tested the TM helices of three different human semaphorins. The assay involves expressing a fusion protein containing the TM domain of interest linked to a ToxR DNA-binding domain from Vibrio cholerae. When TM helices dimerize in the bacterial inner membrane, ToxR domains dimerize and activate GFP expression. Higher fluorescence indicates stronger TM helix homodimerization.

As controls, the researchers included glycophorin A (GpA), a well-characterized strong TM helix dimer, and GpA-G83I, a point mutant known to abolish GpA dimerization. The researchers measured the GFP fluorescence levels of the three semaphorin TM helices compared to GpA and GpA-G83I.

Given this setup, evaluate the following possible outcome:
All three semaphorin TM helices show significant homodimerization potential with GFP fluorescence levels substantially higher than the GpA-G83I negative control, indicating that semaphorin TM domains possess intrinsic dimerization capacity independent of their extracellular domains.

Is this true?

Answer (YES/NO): YES